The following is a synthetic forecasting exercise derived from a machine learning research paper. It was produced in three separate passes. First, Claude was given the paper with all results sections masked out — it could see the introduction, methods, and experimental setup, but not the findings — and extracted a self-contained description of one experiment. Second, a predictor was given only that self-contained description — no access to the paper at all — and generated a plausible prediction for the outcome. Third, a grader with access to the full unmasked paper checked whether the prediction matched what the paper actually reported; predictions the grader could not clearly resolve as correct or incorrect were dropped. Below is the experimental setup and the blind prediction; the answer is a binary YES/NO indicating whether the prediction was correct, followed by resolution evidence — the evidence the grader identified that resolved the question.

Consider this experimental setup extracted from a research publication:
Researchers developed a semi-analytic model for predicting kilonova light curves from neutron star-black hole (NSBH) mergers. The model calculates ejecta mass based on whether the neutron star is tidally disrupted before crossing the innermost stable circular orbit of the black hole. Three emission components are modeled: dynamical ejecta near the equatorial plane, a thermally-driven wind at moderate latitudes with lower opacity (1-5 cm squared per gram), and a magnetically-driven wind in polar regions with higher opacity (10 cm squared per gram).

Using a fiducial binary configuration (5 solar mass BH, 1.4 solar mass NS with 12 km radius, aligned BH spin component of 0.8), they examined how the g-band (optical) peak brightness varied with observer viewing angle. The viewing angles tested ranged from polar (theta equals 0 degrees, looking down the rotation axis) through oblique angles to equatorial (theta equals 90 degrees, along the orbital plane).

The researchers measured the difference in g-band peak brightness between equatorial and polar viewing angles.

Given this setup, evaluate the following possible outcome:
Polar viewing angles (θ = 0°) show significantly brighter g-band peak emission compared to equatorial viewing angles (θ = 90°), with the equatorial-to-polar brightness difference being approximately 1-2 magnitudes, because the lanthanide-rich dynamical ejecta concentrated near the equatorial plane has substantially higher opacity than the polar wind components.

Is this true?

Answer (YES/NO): NO